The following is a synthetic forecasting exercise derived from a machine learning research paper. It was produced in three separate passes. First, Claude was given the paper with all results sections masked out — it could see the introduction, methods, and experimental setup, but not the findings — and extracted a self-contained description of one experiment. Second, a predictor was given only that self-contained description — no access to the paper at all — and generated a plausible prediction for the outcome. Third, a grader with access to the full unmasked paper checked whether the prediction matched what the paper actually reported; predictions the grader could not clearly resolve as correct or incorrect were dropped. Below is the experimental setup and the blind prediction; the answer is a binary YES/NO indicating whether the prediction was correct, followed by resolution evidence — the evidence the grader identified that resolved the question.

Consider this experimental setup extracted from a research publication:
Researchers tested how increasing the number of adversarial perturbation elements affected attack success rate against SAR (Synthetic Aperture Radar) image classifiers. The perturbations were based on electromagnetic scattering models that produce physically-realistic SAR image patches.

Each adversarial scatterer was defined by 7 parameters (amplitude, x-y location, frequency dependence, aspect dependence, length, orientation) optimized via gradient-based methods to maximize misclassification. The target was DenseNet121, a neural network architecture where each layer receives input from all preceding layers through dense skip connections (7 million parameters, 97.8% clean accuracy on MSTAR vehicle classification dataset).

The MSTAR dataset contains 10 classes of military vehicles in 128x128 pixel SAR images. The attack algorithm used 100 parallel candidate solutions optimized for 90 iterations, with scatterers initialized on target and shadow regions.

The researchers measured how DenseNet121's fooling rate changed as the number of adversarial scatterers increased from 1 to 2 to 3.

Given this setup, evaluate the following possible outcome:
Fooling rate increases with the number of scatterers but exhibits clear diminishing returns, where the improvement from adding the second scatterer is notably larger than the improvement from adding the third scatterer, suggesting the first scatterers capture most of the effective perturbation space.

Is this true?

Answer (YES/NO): YES